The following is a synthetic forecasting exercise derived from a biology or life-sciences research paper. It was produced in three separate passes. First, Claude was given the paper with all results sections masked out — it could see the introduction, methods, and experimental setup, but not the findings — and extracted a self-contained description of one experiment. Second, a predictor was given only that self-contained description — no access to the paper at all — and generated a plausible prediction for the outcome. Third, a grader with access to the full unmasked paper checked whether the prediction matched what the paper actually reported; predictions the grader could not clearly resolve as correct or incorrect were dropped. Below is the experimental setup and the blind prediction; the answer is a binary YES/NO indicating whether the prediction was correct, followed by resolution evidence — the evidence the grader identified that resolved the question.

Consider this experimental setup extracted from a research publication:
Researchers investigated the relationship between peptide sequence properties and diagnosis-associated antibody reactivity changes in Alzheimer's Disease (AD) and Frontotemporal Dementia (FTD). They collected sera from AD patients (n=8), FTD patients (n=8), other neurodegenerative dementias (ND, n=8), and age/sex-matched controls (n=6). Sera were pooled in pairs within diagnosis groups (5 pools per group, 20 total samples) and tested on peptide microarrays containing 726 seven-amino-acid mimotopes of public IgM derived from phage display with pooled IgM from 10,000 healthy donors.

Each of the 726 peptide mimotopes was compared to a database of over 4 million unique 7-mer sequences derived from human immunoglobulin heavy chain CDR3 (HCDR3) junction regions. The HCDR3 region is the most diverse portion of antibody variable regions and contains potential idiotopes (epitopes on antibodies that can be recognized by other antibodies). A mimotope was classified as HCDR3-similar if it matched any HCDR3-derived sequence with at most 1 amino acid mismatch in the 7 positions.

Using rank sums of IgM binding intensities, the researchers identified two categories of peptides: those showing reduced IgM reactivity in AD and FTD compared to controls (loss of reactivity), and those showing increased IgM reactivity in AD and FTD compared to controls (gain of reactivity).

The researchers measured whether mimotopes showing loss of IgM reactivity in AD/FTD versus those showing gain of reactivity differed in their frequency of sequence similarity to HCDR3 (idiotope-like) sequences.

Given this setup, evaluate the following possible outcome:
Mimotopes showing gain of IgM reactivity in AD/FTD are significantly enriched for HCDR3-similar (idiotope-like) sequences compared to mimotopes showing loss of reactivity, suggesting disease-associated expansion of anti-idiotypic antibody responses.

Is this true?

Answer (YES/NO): NO